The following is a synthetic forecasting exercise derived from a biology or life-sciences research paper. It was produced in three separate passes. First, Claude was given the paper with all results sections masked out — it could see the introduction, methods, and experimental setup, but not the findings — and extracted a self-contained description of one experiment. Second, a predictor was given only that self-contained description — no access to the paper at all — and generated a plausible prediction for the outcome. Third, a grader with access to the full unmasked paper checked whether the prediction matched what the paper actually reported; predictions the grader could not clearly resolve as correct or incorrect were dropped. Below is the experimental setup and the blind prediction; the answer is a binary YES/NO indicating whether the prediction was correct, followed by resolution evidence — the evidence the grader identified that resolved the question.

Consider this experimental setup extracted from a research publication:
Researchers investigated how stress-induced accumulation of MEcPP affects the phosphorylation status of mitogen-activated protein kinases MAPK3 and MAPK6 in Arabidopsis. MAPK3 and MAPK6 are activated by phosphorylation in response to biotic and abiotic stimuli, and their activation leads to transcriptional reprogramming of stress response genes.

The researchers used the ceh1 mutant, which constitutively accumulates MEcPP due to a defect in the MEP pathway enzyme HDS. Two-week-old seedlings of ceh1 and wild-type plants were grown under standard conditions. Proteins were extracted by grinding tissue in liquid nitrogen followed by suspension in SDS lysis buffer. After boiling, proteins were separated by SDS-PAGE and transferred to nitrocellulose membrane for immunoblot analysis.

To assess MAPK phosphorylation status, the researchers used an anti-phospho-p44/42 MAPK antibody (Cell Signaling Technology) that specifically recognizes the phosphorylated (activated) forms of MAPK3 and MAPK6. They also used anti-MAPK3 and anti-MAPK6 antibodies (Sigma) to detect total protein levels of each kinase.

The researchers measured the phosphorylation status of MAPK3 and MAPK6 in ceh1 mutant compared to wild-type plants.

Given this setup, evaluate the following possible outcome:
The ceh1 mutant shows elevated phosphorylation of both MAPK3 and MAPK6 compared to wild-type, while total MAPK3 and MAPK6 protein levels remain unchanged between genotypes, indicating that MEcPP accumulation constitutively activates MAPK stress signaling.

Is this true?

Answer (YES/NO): NO